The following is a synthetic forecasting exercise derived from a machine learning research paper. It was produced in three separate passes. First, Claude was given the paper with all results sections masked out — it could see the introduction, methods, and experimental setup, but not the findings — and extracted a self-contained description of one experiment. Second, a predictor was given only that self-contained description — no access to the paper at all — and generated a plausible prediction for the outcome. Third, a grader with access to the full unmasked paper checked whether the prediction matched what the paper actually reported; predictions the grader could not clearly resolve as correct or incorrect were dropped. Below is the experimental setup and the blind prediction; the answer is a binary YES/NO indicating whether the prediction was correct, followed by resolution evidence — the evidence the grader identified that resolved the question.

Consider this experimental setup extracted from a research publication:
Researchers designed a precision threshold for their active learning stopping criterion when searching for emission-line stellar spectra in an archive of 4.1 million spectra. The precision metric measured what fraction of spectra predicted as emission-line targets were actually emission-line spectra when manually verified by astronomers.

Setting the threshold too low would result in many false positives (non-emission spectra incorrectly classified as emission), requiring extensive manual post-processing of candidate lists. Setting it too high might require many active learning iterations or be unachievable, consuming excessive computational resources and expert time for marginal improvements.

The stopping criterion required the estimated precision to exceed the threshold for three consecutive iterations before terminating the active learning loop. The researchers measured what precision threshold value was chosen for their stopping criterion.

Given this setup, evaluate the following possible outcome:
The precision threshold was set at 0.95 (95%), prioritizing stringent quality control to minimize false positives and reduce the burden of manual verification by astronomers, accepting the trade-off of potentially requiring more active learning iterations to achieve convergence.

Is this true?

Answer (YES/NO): NO